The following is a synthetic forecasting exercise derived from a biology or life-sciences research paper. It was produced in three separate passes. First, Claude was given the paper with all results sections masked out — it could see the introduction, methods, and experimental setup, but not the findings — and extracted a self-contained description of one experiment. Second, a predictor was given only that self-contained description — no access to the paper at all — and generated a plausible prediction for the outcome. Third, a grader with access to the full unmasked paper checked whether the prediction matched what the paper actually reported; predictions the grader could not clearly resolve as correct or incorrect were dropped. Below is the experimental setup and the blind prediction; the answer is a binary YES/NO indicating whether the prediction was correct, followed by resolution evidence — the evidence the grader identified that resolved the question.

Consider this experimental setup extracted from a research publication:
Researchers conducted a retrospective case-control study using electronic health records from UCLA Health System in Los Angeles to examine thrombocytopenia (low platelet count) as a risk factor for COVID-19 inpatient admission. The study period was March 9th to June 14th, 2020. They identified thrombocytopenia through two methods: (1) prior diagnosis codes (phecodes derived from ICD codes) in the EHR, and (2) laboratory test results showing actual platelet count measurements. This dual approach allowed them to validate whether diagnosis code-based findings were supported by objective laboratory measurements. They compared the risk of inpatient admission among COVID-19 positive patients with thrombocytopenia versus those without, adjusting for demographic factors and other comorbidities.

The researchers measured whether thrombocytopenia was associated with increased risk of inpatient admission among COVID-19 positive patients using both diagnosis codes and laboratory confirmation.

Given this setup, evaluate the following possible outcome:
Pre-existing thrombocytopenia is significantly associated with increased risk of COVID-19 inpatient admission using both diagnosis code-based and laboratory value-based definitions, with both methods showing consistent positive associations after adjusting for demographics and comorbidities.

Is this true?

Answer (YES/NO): YES